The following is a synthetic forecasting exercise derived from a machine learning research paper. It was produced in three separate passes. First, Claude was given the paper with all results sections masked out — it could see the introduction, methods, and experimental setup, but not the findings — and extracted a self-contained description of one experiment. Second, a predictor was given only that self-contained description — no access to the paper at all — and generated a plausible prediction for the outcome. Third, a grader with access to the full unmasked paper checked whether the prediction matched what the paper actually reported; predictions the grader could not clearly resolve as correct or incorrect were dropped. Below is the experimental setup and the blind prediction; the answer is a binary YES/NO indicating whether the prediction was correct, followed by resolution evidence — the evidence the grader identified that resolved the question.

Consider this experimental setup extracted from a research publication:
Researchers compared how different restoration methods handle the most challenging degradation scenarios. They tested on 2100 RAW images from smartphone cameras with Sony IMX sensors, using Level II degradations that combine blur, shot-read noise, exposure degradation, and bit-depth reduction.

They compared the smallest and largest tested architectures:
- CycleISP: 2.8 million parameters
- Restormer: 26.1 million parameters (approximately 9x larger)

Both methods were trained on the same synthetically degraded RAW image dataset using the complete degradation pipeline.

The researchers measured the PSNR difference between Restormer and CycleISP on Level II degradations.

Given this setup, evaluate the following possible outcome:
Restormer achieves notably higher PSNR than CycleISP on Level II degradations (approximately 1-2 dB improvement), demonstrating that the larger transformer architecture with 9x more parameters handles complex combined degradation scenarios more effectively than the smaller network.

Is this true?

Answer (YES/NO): YES